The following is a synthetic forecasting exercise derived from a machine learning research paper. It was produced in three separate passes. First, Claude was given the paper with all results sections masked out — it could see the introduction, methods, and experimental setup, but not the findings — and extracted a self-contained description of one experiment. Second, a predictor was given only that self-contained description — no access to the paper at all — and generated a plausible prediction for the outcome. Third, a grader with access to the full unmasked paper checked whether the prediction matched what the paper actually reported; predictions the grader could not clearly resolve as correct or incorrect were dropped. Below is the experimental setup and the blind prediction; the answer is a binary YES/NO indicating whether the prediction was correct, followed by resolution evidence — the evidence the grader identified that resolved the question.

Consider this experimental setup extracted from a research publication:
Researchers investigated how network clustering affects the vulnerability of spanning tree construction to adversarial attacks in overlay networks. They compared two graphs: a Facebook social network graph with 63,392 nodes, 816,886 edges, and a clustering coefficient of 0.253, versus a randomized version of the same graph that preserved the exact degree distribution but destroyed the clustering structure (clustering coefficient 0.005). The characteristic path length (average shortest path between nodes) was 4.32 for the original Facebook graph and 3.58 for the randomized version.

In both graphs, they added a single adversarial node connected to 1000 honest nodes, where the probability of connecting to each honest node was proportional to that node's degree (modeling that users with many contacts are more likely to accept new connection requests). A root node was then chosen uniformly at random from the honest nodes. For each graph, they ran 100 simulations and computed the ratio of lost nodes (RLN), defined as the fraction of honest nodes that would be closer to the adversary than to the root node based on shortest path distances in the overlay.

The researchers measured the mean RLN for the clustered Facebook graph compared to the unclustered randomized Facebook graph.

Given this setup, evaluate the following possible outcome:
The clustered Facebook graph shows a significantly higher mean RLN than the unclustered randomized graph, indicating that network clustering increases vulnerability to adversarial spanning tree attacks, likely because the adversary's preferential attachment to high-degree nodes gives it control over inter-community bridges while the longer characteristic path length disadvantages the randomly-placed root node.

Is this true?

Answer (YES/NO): YES